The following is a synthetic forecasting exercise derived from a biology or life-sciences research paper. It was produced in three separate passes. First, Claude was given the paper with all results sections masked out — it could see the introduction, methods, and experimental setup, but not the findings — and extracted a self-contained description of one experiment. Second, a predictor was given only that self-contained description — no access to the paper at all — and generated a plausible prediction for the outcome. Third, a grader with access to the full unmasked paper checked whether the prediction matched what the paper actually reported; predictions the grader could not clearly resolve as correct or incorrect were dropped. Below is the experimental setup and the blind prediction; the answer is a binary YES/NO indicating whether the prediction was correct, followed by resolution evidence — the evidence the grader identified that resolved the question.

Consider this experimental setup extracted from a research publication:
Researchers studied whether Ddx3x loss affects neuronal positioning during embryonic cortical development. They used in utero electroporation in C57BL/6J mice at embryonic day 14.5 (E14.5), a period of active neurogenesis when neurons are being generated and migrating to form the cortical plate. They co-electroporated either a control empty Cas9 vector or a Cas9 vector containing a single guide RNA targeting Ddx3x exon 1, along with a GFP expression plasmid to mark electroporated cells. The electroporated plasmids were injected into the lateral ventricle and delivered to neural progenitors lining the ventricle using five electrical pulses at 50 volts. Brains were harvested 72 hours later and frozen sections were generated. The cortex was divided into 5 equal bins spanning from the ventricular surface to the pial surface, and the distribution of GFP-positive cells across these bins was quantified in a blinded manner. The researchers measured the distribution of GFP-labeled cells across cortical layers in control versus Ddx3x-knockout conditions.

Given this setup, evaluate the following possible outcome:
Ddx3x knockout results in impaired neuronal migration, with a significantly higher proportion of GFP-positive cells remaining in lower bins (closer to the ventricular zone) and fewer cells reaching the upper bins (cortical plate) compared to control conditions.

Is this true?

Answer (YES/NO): YES